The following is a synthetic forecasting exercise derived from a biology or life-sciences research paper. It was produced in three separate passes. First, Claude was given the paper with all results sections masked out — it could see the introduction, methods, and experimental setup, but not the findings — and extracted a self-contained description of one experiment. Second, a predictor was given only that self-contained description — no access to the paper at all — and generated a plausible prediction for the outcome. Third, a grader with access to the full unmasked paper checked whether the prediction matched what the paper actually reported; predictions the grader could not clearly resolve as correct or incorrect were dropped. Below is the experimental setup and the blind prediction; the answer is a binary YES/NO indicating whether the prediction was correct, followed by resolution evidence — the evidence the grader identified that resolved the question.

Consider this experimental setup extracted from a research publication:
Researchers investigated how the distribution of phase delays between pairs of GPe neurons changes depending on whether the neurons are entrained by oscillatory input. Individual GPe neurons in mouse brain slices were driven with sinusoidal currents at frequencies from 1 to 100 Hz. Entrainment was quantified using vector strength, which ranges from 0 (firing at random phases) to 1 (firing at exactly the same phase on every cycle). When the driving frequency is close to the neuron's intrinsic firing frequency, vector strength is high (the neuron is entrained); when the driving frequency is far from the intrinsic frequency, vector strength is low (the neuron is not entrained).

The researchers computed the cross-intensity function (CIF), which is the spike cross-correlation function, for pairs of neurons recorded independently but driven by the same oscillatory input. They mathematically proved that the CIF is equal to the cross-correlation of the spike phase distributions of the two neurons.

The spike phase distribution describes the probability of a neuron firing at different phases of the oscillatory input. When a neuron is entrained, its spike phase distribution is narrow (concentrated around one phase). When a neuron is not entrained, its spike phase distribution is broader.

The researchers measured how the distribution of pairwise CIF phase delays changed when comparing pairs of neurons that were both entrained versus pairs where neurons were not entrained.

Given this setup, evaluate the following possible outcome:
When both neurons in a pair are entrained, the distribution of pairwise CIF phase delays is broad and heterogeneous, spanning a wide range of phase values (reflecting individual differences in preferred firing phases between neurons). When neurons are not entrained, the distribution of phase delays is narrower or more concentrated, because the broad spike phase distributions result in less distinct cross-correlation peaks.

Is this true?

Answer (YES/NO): YES